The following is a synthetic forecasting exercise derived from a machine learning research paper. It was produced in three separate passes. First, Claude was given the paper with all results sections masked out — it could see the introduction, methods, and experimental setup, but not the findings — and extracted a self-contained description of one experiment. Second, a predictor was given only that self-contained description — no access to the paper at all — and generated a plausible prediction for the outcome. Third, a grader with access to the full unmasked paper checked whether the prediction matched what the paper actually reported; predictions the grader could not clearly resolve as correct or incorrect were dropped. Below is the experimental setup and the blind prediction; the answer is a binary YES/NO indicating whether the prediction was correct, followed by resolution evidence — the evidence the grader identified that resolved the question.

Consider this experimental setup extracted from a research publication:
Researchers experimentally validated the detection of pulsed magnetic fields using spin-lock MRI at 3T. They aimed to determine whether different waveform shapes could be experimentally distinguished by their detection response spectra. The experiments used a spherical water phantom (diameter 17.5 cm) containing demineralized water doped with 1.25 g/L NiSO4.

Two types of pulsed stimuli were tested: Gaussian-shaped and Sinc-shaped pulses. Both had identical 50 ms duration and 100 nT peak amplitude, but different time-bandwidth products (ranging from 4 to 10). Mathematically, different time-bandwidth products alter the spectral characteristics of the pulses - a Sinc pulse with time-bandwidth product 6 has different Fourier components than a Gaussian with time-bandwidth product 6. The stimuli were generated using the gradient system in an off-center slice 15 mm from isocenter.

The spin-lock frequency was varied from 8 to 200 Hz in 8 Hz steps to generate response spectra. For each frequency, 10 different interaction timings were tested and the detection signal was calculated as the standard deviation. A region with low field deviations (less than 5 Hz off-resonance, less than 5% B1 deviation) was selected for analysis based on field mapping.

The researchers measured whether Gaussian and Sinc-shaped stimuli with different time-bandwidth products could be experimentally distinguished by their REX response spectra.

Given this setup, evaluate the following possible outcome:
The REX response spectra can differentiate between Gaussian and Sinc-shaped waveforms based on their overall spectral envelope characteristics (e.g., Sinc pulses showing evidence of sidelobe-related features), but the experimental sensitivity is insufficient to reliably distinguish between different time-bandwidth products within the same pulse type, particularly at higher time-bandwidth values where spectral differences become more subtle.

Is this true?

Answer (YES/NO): NO